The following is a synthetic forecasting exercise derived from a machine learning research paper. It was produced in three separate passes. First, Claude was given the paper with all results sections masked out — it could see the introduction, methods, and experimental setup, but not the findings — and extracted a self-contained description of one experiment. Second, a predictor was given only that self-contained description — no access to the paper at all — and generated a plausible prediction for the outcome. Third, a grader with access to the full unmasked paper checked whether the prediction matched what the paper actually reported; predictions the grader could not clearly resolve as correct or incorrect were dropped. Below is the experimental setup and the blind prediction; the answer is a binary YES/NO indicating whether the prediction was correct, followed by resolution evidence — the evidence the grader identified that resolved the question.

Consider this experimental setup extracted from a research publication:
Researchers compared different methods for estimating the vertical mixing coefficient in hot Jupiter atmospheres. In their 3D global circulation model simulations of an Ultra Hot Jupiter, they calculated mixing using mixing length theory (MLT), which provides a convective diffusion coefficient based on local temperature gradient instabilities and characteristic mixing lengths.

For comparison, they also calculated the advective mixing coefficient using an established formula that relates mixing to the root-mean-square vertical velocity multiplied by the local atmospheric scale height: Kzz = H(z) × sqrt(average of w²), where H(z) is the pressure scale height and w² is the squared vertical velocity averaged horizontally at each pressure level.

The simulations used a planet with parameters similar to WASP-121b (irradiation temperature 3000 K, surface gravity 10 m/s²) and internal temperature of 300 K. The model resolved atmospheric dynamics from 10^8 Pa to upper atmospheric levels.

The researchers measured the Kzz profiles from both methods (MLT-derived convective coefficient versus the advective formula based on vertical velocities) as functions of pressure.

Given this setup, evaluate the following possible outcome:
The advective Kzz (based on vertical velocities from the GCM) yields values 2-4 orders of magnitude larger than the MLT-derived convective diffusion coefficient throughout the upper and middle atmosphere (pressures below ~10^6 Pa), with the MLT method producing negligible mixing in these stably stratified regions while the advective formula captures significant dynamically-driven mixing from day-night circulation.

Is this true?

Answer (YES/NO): NO